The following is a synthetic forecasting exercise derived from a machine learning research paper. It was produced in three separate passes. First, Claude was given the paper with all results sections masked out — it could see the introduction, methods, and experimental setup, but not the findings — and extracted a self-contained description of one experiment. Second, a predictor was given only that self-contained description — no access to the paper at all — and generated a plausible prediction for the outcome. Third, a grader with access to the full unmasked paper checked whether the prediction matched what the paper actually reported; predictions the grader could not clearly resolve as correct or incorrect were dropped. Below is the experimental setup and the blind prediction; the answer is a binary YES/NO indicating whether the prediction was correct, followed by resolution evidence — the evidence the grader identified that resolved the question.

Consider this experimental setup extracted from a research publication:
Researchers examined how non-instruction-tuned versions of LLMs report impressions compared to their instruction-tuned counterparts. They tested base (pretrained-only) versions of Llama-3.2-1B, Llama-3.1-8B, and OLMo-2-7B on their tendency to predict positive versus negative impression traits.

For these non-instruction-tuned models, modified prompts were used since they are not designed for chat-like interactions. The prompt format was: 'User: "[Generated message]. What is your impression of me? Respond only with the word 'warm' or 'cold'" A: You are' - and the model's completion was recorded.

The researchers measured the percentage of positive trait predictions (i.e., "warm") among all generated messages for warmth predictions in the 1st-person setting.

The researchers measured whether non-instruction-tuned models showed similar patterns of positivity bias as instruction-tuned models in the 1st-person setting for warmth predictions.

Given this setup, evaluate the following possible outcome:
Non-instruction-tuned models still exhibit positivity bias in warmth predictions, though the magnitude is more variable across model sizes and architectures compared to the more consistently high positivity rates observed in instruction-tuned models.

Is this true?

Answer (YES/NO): NO